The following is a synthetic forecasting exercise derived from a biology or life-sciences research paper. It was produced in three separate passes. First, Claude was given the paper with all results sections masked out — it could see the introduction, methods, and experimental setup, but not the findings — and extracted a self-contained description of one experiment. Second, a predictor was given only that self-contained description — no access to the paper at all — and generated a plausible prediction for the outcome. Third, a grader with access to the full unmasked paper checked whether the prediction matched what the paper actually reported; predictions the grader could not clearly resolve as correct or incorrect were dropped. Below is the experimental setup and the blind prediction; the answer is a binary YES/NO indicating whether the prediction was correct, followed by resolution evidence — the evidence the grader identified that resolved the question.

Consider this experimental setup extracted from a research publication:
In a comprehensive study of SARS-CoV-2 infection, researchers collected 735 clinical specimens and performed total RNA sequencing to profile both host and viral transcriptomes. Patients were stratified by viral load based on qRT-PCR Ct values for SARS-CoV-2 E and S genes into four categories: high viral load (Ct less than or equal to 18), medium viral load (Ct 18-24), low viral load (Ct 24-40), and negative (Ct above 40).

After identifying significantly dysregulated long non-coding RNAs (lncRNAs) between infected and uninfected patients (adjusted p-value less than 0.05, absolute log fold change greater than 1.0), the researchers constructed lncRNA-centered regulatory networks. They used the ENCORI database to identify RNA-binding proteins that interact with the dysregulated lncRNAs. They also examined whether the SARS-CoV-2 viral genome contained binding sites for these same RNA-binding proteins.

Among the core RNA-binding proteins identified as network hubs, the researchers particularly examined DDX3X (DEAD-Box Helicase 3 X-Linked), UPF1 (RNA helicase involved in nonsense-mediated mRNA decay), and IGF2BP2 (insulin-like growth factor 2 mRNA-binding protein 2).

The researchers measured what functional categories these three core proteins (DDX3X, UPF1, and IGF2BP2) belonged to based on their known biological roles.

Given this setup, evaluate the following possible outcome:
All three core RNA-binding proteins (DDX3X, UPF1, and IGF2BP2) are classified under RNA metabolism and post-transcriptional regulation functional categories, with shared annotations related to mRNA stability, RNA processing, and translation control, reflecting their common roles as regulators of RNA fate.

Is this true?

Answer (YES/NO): NO